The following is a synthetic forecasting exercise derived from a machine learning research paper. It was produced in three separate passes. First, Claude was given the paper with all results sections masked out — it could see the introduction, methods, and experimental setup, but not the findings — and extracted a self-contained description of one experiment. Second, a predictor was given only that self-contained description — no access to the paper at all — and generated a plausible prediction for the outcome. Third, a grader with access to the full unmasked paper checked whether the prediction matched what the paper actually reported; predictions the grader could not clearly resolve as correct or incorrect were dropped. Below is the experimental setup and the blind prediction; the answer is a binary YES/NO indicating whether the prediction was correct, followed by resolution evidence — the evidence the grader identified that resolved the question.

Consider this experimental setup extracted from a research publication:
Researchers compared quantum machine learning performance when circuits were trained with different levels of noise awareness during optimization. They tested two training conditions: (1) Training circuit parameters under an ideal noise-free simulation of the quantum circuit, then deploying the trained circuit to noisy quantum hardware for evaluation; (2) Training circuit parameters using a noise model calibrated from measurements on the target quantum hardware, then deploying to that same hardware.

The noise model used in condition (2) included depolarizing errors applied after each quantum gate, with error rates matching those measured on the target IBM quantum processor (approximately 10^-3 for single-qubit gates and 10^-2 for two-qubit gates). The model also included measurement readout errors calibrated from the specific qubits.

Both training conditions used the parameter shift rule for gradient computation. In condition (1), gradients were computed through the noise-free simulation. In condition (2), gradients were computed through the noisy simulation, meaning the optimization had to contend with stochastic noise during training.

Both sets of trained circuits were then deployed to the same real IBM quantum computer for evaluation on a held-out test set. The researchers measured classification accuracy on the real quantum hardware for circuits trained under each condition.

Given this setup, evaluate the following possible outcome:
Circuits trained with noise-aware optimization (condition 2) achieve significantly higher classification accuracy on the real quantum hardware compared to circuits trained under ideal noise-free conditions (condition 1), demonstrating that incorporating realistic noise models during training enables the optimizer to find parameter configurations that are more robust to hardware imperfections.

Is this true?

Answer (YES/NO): YES